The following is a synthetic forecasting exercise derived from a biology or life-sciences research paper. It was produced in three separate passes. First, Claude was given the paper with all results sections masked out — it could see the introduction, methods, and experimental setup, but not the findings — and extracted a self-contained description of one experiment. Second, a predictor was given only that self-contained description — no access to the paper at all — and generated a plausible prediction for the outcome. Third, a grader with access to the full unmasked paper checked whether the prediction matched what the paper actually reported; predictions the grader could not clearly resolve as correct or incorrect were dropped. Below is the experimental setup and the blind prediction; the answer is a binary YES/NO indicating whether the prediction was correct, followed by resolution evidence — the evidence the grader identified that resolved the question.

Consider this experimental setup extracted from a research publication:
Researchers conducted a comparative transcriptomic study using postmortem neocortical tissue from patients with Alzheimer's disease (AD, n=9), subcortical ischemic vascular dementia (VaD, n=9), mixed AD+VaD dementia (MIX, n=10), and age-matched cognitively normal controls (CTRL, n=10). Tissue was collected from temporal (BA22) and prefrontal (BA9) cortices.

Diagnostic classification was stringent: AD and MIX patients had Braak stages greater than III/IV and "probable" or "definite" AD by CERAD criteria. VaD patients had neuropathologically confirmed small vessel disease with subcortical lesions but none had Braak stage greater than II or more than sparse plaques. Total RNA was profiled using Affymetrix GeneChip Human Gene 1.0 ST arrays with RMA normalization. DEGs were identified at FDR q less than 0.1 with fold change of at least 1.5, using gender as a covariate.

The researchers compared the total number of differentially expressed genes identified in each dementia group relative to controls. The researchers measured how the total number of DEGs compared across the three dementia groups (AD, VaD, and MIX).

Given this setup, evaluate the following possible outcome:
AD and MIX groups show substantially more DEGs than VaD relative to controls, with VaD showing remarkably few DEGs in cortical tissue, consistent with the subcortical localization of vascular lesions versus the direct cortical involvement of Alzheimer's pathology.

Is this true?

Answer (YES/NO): YES